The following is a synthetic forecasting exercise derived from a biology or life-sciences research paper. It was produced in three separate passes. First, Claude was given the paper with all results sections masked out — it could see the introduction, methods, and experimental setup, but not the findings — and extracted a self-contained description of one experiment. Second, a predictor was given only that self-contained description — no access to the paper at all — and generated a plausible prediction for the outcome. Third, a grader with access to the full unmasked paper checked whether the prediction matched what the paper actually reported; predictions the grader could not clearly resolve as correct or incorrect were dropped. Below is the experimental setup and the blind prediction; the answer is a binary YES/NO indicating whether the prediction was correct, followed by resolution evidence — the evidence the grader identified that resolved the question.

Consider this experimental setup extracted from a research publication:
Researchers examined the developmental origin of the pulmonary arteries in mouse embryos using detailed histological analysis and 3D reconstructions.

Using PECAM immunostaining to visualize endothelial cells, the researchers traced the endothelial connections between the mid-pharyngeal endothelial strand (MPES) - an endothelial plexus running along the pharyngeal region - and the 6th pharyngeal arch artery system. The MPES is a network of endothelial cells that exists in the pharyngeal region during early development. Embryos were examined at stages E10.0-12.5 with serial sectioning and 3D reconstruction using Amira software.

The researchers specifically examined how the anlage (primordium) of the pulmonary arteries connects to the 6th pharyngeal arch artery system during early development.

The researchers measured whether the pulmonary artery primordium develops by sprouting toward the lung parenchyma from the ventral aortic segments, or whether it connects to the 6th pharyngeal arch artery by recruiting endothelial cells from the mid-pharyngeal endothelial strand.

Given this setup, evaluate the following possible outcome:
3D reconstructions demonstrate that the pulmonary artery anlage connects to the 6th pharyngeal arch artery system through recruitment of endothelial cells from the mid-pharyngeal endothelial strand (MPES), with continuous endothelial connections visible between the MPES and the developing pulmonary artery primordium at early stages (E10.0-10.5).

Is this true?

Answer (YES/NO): YES